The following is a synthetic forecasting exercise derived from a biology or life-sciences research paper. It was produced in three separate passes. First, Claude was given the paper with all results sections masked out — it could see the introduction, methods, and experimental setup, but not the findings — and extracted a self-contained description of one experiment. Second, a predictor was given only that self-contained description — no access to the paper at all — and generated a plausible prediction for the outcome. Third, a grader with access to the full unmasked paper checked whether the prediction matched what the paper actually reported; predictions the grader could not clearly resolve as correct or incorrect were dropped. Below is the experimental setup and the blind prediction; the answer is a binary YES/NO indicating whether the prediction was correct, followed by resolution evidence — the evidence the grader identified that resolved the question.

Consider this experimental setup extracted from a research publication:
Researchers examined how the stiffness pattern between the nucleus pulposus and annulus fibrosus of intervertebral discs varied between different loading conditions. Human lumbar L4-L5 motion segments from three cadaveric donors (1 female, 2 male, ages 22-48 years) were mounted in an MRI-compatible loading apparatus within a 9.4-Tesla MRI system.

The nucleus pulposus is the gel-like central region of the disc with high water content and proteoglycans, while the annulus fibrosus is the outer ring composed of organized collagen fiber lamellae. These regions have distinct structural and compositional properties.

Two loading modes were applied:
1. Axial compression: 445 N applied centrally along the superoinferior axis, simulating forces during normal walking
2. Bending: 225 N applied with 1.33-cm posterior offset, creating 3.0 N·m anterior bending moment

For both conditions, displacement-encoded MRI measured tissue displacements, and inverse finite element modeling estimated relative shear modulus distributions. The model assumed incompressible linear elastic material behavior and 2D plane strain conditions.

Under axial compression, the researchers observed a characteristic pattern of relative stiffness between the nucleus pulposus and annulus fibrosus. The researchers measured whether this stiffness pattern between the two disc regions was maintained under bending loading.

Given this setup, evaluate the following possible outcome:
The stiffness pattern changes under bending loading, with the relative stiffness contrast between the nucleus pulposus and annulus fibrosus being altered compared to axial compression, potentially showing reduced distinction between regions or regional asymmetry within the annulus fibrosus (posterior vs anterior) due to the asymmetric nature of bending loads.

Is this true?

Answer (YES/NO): YES